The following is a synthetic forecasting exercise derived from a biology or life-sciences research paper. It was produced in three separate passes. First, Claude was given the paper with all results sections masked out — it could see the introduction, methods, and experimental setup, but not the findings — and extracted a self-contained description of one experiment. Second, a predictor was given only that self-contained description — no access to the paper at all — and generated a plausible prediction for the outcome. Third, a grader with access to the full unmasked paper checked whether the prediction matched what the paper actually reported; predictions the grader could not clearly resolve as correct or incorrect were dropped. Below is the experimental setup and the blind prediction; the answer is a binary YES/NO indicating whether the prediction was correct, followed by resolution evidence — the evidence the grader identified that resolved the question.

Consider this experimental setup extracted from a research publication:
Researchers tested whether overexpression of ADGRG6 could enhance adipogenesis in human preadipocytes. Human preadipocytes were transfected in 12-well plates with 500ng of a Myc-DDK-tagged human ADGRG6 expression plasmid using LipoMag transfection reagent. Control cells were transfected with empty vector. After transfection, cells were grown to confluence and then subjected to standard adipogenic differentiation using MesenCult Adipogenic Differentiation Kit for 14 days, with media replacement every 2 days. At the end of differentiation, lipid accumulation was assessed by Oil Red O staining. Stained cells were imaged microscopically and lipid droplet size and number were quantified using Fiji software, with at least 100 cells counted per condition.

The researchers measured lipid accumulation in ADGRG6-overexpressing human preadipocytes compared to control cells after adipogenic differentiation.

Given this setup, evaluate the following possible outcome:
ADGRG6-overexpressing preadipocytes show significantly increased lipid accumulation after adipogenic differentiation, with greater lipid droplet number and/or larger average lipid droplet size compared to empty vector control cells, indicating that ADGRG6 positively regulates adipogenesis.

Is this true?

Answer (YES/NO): YES